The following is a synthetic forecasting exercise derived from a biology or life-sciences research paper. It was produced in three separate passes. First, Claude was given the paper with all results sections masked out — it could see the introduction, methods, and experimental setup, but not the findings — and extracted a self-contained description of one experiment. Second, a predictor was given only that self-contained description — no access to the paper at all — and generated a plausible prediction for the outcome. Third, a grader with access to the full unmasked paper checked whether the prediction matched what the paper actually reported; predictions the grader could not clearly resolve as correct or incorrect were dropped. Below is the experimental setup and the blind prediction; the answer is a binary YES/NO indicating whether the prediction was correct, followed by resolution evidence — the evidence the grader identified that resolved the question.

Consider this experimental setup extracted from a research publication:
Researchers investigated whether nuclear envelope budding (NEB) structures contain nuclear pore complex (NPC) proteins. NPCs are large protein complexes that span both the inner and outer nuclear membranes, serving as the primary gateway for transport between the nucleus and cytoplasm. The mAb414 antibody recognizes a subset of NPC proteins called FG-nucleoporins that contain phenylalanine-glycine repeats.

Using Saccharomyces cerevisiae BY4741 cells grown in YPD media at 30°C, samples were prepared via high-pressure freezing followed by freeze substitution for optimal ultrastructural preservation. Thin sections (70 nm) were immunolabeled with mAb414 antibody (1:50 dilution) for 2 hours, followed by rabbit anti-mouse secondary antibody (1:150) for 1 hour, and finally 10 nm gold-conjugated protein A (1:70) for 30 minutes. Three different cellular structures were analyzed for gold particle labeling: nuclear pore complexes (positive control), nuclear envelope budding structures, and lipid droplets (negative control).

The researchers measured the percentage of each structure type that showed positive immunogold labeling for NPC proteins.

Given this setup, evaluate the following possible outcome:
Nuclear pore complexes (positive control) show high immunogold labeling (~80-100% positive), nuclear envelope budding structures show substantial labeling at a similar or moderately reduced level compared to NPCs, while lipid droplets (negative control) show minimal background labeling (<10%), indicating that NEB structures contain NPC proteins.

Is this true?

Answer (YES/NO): NO